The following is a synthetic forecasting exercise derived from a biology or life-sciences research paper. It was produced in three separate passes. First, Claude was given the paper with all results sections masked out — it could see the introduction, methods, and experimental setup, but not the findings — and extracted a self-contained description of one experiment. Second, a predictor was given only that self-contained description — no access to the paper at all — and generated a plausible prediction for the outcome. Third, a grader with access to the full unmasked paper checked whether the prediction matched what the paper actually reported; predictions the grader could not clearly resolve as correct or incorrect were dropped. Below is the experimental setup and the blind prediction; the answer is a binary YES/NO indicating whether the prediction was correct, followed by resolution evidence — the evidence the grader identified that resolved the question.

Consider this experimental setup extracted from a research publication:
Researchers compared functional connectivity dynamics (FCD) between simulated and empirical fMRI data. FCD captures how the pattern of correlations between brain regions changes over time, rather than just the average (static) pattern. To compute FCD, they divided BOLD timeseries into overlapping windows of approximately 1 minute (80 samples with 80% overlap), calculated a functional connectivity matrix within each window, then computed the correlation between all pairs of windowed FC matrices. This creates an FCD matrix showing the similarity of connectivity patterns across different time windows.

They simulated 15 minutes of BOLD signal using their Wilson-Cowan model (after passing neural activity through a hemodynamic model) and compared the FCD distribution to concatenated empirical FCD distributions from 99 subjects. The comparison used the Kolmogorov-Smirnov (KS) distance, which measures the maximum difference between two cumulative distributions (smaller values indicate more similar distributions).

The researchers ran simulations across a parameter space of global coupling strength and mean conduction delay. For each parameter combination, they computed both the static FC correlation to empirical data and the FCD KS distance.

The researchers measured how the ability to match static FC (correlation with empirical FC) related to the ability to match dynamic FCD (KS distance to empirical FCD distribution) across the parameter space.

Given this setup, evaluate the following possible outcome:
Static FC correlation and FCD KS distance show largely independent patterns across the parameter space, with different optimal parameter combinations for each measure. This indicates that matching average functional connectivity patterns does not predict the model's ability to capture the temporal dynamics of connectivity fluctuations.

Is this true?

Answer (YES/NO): NO